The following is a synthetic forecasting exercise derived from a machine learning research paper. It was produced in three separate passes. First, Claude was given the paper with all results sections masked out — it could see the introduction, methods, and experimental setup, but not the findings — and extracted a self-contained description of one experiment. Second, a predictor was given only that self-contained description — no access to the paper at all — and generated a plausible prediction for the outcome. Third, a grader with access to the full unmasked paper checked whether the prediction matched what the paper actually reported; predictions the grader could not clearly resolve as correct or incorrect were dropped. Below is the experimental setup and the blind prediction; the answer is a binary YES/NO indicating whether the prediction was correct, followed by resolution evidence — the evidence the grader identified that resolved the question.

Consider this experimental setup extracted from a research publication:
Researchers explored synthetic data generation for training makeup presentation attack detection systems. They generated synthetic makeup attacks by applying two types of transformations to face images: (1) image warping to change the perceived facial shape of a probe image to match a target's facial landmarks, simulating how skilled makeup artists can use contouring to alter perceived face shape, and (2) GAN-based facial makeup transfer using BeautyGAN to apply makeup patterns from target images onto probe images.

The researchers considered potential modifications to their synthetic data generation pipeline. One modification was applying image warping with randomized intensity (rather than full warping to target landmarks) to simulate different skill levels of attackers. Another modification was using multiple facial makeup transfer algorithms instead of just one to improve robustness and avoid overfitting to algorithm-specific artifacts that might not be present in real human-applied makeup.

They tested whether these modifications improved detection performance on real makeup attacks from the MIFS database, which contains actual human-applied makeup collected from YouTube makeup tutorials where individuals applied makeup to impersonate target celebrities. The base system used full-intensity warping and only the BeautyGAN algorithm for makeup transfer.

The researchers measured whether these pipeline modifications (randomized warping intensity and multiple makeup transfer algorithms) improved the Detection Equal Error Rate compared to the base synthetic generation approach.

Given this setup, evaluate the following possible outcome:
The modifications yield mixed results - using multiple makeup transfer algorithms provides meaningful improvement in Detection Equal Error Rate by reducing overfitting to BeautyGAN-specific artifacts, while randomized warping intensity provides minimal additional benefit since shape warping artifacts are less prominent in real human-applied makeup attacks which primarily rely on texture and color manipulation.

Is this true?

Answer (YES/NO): NO